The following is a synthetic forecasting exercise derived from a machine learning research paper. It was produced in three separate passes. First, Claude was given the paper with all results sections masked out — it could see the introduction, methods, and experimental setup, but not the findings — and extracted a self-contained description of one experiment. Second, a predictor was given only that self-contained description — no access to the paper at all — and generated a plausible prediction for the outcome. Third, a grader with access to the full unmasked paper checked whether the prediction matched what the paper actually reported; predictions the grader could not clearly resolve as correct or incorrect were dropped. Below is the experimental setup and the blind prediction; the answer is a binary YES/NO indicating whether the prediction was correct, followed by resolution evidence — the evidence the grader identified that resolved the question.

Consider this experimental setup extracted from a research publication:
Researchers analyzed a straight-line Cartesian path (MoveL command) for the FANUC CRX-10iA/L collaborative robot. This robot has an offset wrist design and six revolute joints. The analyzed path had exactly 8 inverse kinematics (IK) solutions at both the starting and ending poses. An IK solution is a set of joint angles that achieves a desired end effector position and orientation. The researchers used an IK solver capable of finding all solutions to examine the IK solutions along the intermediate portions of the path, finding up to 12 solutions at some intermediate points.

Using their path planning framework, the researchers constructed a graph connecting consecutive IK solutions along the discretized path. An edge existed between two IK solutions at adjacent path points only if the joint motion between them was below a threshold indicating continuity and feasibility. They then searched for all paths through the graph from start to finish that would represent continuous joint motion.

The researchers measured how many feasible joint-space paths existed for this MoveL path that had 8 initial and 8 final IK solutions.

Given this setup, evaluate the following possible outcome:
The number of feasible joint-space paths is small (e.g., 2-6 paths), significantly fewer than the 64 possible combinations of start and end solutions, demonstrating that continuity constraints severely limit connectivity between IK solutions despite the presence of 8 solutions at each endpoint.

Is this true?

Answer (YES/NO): YES